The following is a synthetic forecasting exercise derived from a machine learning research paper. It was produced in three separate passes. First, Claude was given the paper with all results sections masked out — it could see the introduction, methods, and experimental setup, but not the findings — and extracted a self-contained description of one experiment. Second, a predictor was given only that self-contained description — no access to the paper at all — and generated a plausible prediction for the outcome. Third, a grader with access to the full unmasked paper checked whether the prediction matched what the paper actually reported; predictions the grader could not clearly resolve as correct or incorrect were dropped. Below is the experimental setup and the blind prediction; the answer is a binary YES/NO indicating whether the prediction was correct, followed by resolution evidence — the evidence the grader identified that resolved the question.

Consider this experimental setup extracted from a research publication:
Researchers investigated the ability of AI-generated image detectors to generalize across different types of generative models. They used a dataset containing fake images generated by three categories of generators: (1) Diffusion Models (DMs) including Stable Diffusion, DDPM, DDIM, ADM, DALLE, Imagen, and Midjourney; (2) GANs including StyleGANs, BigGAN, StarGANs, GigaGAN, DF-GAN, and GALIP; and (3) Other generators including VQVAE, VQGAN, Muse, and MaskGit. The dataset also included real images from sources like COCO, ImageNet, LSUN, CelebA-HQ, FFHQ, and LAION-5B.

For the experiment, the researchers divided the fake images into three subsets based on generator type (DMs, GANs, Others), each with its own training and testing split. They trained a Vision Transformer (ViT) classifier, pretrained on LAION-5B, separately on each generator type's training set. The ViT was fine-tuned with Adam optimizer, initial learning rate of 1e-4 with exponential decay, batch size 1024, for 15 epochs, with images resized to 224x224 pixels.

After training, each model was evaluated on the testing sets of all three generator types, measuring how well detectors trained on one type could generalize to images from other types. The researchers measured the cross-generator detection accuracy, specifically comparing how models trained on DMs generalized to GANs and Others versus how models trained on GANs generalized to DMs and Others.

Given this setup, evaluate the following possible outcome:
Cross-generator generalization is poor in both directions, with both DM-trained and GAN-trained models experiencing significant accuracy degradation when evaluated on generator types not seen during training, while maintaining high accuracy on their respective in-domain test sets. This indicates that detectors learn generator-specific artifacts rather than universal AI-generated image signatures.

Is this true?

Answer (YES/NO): NO